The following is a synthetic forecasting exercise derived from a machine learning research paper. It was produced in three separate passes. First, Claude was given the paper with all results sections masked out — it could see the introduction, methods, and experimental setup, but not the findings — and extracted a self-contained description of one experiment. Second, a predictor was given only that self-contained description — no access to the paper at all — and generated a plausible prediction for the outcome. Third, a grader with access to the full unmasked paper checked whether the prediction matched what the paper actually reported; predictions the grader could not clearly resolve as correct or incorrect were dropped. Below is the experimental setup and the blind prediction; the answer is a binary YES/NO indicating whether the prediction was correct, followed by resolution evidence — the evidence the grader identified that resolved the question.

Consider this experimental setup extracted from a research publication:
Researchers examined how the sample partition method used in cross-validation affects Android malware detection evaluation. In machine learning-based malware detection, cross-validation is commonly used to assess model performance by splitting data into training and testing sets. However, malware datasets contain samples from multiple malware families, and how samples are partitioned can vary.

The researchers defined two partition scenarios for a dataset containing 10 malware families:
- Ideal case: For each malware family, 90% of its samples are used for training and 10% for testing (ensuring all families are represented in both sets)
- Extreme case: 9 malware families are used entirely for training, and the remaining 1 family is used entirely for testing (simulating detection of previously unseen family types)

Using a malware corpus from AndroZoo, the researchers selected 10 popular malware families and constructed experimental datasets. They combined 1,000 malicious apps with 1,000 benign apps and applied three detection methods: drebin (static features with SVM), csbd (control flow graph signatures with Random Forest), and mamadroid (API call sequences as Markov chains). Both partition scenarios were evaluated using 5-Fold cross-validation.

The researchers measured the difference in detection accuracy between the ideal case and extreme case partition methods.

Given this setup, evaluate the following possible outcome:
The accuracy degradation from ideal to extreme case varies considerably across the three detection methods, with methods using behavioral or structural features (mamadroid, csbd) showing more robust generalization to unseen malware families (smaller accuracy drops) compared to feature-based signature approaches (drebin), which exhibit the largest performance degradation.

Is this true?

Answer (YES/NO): NO